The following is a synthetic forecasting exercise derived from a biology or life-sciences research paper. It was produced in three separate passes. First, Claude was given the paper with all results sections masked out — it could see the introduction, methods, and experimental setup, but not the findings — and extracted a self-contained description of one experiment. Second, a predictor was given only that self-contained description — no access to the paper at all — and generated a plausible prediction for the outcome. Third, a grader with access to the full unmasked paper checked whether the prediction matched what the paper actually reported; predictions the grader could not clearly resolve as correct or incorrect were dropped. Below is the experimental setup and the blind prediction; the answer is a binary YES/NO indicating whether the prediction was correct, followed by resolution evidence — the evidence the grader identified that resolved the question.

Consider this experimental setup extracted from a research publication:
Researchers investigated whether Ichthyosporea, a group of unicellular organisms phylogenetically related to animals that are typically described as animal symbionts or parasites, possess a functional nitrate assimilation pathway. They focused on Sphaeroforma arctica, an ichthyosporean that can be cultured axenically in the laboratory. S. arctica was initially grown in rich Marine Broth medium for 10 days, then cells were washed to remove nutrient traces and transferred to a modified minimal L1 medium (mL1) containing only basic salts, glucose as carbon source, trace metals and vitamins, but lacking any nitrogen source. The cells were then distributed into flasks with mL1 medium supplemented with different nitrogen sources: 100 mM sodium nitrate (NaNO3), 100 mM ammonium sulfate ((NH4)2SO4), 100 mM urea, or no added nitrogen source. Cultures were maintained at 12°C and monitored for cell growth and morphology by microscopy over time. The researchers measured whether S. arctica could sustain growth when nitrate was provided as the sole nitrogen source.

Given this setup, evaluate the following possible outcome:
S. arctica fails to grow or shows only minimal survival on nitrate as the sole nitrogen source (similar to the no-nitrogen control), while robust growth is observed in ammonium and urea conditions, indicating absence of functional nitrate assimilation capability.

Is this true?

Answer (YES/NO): NO